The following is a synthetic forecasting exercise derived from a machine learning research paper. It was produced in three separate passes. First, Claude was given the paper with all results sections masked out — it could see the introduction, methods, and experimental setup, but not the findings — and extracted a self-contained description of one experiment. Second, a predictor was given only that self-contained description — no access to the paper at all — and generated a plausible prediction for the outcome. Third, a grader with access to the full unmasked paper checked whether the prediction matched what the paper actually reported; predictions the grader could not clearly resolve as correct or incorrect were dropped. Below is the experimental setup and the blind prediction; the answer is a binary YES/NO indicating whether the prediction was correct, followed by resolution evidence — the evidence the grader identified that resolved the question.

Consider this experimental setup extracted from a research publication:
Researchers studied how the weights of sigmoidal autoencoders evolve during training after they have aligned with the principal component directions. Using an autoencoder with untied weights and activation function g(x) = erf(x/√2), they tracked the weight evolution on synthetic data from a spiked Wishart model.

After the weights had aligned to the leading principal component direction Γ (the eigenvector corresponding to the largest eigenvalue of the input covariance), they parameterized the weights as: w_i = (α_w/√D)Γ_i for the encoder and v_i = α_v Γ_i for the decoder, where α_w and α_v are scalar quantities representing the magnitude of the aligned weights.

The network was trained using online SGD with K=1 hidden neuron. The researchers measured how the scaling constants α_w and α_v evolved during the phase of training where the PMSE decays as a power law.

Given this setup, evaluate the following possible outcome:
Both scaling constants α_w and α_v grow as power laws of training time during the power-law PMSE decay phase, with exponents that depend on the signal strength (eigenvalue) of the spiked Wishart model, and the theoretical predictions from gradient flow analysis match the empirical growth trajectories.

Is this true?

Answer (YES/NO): NO